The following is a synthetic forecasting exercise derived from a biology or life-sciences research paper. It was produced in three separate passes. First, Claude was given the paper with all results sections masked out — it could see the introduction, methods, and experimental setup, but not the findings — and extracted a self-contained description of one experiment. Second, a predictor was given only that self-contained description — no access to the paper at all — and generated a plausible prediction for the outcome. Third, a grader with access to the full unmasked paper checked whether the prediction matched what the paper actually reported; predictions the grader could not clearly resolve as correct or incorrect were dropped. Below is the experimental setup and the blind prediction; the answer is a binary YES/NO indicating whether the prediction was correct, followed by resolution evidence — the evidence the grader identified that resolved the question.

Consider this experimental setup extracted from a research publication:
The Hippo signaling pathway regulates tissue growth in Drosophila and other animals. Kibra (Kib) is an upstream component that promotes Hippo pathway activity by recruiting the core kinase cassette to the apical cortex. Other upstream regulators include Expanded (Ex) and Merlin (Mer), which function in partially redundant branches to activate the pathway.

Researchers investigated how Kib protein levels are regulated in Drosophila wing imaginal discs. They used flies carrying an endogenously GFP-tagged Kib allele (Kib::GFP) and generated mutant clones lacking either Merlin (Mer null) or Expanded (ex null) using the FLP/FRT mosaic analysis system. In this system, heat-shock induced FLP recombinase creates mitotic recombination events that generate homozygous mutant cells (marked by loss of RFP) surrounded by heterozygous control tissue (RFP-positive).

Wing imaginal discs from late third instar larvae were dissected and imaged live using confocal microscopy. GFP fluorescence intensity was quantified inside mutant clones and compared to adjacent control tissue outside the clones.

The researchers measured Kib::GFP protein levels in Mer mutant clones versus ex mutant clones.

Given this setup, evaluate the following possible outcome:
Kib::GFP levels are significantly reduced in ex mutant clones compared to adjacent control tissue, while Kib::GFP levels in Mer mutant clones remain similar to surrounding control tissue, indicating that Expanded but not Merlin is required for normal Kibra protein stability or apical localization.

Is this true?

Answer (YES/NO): NO